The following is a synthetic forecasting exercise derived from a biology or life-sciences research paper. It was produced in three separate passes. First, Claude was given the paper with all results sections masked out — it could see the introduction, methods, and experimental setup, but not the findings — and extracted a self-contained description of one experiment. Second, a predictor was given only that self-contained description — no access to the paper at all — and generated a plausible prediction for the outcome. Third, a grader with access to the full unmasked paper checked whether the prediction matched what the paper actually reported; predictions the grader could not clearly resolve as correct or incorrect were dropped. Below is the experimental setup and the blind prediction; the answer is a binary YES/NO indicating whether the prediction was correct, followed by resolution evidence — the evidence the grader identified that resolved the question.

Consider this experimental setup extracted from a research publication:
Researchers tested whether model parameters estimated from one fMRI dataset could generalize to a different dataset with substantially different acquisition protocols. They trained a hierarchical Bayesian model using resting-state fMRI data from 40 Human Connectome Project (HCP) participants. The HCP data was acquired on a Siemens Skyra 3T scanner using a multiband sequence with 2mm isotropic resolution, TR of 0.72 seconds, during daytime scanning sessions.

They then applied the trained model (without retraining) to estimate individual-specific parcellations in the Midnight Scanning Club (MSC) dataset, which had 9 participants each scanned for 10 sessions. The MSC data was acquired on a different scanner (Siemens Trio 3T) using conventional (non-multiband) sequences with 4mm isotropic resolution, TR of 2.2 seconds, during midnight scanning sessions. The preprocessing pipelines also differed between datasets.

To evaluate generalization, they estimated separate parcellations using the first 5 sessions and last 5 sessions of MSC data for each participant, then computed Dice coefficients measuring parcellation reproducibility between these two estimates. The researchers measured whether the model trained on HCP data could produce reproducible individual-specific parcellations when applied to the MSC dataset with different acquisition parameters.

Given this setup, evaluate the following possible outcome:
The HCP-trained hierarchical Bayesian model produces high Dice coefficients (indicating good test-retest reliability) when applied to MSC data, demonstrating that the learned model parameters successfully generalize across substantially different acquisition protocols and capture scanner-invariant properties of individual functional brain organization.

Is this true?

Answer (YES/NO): YES